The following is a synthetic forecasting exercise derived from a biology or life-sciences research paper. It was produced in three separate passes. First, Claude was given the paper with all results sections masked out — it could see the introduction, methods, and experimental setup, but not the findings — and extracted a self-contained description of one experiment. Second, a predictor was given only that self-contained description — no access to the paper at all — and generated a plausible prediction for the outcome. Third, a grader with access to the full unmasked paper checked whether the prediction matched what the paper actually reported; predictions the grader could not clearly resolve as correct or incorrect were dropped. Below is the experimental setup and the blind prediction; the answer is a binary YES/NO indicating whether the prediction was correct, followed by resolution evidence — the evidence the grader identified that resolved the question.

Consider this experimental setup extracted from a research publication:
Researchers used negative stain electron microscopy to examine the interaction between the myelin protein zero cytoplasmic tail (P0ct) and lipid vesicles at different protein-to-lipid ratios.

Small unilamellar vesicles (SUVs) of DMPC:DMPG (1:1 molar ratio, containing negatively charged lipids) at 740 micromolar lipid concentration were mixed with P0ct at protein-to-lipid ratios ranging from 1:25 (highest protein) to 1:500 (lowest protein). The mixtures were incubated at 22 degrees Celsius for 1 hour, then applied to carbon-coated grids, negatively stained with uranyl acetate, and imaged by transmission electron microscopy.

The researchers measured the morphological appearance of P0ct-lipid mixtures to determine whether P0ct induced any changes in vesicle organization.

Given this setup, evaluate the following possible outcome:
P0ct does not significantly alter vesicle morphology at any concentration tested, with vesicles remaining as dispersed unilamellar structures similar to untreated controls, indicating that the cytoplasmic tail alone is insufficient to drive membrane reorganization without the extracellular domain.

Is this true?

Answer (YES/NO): NO